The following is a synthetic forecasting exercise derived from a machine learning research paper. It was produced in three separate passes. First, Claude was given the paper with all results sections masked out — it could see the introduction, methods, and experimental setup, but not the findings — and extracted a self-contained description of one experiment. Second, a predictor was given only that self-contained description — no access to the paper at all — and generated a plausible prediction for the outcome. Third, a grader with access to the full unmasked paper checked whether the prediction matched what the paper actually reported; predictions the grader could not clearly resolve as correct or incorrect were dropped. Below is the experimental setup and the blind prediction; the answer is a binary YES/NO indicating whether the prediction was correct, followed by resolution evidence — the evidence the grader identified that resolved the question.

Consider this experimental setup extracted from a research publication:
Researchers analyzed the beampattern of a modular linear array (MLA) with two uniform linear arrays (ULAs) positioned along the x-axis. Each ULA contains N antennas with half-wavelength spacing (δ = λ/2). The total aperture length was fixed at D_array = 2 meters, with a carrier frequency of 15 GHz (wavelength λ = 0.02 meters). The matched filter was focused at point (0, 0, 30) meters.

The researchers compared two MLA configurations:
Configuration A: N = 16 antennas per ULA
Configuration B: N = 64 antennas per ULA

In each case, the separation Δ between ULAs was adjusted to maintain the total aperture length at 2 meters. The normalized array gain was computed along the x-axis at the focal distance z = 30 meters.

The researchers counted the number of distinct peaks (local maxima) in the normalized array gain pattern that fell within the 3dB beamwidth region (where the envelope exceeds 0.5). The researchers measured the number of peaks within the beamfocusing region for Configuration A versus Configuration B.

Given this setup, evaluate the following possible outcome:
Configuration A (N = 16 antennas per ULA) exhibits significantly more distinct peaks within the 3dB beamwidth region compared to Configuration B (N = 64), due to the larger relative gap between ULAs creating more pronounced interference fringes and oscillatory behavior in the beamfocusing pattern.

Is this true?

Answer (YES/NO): YES